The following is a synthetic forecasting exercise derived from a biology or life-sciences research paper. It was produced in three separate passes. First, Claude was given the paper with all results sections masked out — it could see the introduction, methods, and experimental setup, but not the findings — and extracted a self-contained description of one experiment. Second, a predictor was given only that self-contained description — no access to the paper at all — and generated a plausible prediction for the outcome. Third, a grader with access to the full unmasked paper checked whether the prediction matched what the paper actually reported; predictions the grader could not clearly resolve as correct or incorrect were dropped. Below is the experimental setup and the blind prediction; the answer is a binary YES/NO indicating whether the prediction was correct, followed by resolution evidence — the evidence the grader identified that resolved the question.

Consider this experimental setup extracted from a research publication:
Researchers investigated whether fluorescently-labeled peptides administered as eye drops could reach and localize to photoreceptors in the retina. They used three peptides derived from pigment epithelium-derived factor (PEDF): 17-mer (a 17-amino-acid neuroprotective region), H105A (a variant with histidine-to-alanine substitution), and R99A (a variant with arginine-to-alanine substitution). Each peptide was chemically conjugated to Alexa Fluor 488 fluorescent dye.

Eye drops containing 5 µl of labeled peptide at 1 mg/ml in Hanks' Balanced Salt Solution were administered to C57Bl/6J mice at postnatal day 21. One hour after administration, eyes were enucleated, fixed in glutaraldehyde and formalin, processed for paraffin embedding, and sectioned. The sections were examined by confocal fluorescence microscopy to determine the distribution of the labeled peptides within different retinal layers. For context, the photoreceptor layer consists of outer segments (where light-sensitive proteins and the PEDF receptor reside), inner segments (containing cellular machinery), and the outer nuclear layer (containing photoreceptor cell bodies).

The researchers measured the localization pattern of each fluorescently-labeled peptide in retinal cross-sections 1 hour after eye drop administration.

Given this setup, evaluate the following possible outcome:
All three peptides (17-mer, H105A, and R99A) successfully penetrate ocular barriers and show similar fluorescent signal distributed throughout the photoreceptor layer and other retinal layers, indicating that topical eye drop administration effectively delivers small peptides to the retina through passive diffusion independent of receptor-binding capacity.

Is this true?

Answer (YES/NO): NO